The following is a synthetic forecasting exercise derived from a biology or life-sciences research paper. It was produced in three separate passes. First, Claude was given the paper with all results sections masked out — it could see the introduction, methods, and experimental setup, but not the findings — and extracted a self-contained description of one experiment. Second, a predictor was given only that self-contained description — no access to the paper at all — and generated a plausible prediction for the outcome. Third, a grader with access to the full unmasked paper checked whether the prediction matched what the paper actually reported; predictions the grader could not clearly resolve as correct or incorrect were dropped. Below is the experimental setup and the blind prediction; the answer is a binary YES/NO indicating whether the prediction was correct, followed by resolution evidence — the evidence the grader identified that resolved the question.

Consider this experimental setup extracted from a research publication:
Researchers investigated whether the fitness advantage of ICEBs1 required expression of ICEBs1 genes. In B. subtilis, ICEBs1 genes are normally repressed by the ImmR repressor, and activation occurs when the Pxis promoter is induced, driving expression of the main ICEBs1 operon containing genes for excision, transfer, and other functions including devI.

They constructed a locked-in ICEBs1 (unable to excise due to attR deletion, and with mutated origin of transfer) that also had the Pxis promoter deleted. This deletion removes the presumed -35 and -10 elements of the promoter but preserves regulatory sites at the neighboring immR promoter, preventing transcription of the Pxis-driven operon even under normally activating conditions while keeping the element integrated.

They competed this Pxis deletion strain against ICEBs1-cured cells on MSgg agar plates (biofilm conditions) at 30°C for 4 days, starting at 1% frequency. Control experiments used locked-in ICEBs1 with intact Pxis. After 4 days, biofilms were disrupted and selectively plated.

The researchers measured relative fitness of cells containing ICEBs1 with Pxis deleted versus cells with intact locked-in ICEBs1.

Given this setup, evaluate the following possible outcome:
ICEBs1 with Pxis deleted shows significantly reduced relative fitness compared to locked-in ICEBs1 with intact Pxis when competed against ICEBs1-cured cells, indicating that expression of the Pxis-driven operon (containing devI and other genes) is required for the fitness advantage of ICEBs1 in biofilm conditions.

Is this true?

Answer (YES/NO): YES